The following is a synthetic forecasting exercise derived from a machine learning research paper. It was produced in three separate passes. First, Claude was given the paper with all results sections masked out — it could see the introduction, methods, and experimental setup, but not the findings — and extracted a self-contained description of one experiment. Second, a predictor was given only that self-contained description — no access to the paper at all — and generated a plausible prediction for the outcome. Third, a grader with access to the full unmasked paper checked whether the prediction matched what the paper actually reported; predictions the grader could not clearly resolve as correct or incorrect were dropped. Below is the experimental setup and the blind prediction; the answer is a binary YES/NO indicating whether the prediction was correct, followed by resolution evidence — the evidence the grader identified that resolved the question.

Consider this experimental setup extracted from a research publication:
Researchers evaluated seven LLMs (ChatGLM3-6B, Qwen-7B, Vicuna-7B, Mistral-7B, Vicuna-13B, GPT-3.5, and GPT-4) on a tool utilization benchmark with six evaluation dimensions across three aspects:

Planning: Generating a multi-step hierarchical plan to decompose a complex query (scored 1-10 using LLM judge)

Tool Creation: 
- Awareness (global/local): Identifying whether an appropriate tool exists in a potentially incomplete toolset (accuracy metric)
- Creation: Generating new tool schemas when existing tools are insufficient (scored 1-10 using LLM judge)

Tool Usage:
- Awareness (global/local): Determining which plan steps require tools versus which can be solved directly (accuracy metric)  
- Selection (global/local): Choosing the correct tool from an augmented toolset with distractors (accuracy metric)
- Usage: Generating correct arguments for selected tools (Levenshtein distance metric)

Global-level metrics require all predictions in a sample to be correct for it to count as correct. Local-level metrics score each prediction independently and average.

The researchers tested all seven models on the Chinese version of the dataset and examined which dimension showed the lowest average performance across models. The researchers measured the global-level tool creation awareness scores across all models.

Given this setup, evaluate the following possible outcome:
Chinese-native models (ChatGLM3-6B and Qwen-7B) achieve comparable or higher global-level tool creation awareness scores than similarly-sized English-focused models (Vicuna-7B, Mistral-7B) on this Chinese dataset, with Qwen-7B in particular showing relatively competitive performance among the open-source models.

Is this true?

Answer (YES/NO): NO